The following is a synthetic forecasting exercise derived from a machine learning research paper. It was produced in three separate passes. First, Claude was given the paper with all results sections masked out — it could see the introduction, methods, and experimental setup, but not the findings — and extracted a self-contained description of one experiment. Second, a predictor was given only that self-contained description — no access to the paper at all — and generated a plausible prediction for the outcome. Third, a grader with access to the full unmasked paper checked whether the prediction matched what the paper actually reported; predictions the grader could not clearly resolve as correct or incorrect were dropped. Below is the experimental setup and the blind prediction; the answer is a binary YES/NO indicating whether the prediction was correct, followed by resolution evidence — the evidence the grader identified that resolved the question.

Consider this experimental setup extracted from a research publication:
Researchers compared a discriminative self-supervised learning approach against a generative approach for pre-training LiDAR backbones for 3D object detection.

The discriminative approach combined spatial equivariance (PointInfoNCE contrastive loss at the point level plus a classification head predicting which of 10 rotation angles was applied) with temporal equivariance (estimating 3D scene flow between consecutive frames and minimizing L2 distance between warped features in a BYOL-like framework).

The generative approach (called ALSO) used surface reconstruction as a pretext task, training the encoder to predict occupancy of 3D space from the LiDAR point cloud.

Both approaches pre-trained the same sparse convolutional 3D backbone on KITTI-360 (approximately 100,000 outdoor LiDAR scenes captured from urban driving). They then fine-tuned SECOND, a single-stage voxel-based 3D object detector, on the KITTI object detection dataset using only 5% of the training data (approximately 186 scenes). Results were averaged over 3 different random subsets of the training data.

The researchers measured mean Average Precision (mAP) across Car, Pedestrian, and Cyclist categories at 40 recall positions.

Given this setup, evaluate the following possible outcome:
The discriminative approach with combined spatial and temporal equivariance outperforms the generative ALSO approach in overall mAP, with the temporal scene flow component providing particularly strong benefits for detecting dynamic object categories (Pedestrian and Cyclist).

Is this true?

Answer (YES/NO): NO